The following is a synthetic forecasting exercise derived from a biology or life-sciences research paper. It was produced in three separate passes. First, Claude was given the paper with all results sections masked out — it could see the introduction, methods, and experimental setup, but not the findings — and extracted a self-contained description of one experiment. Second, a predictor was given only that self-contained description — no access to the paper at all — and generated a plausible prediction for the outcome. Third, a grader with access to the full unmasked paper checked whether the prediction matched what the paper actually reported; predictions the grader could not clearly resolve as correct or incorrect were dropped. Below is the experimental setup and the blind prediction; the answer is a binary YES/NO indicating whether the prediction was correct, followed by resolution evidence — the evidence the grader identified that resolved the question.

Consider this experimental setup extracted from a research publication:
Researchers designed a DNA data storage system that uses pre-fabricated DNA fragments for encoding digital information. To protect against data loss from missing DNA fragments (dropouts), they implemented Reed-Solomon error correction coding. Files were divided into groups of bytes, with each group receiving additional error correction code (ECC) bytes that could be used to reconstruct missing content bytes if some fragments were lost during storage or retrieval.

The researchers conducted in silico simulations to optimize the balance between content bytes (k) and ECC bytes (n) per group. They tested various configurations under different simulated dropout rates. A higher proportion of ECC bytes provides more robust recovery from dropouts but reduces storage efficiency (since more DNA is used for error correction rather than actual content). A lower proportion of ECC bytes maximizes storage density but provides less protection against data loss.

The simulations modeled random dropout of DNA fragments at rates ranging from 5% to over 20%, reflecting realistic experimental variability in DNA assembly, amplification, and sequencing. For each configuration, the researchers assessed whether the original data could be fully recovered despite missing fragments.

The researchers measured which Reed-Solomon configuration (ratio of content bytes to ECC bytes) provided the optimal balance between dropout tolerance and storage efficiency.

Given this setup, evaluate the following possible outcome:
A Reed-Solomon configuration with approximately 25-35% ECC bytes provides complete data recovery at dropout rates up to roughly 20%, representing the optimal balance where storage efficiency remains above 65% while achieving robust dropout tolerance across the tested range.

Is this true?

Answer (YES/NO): YES